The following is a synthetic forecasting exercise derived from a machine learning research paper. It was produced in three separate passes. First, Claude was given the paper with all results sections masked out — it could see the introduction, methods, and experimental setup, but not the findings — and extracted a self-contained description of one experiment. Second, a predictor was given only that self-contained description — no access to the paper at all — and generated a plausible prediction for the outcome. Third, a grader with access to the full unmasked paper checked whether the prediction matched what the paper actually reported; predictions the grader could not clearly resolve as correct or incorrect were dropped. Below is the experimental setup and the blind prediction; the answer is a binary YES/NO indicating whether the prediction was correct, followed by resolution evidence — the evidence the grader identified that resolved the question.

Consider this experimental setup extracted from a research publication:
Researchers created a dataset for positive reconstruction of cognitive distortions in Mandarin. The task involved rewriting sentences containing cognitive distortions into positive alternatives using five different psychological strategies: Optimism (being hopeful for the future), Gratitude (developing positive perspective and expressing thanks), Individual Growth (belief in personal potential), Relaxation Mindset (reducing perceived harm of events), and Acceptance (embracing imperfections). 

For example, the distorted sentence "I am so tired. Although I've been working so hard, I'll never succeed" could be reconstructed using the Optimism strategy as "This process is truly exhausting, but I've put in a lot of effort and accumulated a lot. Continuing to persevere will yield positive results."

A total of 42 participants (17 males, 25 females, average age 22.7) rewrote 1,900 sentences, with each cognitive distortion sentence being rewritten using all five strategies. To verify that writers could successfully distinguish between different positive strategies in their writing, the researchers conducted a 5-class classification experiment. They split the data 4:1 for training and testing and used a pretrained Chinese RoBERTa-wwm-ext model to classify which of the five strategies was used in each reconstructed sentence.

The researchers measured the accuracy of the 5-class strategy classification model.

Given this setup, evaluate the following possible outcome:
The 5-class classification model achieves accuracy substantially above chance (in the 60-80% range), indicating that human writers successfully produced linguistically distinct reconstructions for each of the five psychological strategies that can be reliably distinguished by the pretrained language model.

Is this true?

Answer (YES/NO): NO